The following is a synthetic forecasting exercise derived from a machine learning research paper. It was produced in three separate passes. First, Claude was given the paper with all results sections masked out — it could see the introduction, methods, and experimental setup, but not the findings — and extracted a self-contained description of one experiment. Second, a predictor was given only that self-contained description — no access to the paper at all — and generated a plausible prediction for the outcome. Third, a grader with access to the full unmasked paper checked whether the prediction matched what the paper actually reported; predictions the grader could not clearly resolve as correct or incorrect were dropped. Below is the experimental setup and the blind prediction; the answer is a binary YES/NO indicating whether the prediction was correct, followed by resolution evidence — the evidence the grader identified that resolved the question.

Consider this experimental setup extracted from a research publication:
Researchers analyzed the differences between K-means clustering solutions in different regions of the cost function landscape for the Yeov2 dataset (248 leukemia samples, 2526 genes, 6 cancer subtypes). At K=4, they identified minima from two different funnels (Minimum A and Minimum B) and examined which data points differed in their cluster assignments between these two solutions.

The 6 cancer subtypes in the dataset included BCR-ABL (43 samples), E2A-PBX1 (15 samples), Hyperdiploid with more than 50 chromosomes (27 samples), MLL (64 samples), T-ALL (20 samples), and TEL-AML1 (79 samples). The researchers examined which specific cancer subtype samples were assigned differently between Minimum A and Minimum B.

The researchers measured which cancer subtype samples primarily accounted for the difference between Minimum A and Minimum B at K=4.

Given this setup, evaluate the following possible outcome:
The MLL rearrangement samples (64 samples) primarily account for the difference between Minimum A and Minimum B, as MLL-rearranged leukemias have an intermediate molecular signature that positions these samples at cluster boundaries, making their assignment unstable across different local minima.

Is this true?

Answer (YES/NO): NO